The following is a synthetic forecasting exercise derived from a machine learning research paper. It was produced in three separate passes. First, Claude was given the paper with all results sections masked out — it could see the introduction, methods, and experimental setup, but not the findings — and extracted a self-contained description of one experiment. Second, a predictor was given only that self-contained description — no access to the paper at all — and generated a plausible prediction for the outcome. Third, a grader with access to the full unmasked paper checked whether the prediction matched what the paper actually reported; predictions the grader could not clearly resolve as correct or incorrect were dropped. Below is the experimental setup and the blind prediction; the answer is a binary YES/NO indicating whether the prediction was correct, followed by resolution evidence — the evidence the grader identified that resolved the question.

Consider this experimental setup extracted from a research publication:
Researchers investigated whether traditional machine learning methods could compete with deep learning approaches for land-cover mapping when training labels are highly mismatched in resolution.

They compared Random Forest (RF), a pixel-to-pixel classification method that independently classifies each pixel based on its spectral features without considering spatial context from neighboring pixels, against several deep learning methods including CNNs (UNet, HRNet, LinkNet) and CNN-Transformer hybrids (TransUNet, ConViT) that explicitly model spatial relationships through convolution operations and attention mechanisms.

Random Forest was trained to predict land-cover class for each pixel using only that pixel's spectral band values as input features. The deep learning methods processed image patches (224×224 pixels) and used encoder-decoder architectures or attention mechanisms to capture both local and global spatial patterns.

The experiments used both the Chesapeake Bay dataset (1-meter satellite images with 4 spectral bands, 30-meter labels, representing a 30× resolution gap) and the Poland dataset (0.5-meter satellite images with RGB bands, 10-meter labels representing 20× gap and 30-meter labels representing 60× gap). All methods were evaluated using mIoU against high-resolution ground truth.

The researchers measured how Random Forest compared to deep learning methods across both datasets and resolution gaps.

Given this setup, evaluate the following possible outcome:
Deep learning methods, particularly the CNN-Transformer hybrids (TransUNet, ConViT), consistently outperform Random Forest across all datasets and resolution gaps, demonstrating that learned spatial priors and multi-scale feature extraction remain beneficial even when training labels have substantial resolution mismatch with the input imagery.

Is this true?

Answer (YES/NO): YES